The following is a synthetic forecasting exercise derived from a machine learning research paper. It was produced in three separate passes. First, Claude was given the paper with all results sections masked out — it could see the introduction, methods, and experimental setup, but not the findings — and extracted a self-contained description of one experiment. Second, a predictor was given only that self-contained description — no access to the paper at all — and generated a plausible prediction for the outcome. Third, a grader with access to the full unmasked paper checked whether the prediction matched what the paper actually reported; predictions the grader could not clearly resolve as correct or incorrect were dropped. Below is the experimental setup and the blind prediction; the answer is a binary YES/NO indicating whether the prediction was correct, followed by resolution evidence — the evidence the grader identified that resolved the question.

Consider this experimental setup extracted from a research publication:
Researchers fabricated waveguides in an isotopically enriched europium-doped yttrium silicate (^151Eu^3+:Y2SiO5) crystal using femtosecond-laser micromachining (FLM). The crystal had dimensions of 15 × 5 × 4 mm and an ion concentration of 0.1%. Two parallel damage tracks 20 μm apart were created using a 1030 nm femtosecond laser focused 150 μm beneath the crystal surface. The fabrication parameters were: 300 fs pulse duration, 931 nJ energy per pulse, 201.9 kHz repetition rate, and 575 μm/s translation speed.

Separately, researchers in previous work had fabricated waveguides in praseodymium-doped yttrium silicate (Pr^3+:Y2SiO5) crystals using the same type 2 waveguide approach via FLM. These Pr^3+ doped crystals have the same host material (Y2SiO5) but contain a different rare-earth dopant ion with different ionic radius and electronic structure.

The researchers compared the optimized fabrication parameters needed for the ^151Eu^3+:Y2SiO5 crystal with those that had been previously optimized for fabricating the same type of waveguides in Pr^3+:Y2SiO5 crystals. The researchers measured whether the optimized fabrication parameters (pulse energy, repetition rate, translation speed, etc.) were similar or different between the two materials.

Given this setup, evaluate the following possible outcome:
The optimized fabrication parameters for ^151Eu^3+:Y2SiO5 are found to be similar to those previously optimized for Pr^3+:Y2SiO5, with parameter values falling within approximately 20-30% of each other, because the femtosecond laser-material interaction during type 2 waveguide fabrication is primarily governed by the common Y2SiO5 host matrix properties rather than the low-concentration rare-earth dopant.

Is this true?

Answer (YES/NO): NO